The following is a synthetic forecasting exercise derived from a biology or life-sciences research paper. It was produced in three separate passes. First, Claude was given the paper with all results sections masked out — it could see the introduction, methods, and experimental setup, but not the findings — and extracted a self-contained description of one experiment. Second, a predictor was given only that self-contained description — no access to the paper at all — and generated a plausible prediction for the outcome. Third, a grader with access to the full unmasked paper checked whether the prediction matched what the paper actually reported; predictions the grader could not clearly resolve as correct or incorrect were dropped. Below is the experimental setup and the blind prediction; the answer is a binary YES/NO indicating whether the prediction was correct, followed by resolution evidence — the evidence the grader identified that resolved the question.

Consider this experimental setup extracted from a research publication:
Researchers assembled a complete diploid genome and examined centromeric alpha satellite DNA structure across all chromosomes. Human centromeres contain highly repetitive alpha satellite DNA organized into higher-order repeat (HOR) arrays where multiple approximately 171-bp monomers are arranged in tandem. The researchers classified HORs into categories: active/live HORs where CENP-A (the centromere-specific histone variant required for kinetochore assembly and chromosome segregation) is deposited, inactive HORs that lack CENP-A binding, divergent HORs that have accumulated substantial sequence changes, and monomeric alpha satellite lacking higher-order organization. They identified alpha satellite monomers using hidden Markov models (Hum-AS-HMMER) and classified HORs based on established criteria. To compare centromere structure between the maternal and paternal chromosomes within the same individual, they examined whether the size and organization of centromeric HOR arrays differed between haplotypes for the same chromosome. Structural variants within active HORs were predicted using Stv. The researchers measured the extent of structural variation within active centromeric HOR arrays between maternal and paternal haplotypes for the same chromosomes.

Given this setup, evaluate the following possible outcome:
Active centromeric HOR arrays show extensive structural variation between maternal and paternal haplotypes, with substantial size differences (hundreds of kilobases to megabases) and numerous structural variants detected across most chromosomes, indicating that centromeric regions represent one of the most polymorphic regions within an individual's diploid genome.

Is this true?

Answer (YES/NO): YES